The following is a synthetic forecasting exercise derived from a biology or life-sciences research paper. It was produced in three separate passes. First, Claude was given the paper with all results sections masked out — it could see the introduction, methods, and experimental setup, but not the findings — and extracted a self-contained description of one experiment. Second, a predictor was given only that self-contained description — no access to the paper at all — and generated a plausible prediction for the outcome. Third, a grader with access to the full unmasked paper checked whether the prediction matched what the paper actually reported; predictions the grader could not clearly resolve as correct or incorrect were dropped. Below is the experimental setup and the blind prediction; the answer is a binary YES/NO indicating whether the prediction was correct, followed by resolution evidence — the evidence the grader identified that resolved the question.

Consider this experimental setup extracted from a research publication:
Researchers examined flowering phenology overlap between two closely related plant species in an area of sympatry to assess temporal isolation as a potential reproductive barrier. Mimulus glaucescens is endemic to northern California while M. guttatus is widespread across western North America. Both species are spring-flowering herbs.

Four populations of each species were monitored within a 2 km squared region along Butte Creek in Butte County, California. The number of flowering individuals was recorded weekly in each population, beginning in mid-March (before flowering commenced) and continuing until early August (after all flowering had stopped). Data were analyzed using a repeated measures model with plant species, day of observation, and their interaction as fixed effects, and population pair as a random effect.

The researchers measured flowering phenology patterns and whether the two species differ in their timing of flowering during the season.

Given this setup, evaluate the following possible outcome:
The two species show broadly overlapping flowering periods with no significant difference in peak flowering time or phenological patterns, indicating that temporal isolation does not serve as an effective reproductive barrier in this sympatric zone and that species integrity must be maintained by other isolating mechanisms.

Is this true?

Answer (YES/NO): NO